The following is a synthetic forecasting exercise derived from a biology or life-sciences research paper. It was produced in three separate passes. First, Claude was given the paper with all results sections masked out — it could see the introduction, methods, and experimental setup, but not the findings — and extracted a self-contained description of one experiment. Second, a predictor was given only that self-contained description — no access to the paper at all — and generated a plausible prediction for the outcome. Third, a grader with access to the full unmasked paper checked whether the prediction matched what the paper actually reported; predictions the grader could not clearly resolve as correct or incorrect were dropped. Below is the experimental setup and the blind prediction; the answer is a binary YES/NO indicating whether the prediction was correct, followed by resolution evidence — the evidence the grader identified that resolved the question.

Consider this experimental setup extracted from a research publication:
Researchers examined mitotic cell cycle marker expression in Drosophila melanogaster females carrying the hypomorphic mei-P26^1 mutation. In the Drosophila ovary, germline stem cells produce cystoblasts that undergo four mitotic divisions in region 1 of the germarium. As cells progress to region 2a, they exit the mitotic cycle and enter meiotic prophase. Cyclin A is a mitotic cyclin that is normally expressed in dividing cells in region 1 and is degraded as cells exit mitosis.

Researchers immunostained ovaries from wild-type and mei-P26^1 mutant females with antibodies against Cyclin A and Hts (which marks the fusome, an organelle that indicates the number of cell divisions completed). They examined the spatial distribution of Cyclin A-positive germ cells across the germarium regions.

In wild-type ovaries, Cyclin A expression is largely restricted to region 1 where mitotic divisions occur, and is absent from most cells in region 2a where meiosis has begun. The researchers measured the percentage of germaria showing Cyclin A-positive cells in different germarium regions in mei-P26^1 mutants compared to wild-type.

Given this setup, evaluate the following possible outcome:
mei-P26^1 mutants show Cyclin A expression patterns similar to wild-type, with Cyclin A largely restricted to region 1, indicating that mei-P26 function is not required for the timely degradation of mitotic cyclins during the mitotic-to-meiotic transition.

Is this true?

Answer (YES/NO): NO